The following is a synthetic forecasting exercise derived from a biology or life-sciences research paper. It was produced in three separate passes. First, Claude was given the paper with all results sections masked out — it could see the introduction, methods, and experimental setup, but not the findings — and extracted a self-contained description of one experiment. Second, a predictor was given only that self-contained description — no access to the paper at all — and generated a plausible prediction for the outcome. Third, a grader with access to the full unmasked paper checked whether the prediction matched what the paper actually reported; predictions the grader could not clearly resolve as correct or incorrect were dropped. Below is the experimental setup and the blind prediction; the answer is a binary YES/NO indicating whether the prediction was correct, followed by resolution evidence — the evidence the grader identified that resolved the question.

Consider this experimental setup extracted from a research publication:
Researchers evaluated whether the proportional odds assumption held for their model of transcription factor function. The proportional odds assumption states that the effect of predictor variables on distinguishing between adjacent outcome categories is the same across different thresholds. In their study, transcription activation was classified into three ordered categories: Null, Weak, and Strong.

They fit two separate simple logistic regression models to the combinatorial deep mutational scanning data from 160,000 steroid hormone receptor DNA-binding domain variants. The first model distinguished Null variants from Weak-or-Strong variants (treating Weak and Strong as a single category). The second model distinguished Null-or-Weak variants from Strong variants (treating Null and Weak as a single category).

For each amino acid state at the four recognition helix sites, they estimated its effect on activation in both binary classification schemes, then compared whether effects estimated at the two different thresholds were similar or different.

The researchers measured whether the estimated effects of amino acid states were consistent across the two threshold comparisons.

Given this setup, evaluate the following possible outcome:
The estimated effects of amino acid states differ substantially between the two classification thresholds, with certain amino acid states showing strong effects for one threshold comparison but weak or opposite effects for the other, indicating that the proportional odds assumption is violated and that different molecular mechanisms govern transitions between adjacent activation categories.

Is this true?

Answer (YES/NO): NO